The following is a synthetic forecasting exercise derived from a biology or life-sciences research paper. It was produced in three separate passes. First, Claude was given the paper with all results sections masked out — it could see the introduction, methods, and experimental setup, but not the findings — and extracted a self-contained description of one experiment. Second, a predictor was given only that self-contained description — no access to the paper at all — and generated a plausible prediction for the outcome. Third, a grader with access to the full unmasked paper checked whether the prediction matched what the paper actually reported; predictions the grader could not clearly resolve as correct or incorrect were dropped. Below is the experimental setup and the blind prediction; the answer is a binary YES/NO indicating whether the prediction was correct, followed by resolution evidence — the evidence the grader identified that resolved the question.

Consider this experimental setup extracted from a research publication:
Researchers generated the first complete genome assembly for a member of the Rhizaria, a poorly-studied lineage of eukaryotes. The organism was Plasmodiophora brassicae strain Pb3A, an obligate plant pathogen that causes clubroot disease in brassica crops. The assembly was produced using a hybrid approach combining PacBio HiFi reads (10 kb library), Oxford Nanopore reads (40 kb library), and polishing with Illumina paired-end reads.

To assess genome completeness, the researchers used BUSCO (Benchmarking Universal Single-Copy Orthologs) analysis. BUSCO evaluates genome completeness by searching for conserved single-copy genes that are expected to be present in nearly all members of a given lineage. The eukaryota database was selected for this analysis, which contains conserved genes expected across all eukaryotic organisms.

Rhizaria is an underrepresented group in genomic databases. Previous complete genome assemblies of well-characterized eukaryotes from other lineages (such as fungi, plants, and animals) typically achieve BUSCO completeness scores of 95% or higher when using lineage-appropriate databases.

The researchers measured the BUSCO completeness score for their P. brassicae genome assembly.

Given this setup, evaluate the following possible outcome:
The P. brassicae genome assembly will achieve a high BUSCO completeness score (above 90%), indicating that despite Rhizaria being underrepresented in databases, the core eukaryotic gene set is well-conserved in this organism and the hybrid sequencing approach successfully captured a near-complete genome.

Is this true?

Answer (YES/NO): NO